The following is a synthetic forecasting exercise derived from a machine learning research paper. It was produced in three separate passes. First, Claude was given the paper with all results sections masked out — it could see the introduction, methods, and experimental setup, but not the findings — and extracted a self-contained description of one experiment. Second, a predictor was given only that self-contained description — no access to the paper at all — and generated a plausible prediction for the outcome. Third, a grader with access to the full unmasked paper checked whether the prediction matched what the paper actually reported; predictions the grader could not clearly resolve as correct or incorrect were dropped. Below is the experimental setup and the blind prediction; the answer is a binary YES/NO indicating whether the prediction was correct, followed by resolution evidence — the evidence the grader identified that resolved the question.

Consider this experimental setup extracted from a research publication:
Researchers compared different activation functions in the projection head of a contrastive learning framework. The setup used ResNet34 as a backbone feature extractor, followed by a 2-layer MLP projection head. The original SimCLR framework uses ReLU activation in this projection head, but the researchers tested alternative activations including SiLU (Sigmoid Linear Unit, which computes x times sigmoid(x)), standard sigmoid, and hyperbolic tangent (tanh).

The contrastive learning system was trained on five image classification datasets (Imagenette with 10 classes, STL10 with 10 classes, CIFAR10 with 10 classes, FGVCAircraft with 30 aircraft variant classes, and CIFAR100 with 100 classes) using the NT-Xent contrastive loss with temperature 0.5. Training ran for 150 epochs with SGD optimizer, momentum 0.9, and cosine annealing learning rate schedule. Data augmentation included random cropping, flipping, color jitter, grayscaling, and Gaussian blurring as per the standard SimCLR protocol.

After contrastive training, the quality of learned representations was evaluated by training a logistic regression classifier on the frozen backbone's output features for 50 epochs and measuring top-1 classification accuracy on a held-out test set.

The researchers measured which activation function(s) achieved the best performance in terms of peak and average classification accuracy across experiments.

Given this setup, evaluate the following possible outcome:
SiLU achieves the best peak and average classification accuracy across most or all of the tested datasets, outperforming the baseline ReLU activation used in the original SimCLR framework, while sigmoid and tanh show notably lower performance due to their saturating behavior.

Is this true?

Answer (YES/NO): NO